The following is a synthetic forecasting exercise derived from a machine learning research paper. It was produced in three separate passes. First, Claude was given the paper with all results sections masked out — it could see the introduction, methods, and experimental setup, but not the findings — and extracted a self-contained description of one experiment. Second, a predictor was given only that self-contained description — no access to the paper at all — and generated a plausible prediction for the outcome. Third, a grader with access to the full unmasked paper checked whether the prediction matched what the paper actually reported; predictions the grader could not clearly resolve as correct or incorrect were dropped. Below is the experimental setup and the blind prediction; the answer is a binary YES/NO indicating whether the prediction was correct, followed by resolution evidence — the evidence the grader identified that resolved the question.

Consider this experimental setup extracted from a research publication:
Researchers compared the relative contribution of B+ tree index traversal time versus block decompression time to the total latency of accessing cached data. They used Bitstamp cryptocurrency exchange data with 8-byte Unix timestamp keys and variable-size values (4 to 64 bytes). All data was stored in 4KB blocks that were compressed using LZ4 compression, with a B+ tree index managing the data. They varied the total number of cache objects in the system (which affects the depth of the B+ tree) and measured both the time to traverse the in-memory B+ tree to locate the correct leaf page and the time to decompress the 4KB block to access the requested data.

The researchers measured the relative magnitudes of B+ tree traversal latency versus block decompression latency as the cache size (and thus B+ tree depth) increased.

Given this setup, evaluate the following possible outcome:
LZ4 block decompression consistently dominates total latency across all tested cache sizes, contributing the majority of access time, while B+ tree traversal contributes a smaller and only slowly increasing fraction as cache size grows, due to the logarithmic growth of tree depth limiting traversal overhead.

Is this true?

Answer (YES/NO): YES